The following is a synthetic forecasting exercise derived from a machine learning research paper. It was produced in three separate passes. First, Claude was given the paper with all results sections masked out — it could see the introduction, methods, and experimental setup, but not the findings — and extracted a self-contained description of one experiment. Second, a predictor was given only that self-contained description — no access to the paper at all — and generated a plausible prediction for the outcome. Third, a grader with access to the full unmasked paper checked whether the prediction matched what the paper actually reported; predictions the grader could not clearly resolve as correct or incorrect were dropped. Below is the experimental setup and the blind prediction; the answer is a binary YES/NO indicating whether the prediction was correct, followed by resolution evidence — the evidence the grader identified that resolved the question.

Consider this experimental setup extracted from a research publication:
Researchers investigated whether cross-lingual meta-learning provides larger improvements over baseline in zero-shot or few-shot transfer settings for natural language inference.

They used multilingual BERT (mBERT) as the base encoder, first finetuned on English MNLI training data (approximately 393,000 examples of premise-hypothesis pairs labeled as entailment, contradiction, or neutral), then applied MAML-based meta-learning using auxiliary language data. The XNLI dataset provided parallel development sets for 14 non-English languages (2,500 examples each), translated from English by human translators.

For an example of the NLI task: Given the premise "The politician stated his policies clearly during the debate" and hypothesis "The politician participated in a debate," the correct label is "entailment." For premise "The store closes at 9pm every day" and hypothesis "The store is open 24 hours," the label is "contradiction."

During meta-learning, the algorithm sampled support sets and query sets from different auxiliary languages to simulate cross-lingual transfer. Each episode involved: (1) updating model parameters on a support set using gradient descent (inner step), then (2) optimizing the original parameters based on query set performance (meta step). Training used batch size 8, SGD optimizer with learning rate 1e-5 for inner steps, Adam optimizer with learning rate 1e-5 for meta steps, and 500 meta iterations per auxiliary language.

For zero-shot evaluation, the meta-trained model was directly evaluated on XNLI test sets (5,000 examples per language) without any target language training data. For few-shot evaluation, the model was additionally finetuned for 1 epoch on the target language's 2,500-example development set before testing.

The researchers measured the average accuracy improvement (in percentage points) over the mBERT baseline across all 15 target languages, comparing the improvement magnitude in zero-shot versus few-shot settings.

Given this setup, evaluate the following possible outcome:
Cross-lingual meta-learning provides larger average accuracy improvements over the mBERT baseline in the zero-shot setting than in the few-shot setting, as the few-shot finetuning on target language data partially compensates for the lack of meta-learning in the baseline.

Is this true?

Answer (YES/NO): YES